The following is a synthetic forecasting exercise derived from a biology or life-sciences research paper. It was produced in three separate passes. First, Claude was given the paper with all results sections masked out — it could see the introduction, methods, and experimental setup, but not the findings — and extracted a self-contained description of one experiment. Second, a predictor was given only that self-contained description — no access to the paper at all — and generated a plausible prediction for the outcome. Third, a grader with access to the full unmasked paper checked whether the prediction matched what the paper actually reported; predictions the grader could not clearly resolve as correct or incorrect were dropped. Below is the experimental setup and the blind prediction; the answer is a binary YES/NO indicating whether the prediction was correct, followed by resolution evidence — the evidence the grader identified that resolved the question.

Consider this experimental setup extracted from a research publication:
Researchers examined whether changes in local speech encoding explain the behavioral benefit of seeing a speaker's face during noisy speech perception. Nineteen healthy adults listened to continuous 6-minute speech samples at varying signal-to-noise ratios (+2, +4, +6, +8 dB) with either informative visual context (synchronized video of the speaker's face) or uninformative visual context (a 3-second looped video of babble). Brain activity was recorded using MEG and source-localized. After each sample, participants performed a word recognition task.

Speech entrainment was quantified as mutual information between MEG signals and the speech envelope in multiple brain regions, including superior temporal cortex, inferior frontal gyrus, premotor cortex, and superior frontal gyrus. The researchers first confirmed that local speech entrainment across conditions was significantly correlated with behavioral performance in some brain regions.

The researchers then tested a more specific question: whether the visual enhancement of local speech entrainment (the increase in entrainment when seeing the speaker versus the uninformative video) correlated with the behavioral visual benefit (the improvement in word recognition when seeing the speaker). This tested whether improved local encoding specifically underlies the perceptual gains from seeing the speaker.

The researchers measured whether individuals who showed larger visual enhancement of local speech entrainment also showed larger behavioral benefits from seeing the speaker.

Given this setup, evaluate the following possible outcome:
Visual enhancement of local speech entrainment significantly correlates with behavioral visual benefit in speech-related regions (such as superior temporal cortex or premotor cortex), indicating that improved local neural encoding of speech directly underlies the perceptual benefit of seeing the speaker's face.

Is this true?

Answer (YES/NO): NO